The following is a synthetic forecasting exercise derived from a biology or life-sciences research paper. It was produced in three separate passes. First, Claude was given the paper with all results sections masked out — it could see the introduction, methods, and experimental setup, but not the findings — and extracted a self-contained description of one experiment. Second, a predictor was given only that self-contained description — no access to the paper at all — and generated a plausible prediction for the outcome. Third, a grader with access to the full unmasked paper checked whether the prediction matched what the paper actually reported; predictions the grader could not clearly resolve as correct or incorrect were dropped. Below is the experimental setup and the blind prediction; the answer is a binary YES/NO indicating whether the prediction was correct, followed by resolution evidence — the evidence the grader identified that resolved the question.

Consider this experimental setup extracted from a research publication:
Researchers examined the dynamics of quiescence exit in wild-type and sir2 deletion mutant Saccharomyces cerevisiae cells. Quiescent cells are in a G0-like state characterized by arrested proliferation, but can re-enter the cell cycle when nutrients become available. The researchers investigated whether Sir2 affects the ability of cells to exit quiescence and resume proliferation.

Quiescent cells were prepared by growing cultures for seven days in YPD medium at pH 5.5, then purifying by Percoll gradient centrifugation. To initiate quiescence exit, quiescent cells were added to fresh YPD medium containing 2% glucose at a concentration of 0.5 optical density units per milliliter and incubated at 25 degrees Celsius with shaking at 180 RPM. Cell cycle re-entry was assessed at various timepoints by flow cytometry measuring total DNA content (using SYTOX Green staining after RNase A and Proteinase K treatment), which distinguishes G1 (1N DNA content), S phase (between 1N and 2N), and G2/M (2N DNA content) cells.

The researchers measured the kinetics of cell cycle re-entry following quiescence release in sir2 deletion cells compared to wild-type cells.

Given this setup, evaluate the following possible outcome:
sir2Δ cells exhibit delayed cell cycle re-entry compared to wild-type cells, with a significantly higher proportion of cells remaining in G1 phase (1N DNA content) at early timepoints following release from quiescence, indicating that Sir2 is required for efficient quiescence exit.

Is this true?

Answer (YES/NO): YES